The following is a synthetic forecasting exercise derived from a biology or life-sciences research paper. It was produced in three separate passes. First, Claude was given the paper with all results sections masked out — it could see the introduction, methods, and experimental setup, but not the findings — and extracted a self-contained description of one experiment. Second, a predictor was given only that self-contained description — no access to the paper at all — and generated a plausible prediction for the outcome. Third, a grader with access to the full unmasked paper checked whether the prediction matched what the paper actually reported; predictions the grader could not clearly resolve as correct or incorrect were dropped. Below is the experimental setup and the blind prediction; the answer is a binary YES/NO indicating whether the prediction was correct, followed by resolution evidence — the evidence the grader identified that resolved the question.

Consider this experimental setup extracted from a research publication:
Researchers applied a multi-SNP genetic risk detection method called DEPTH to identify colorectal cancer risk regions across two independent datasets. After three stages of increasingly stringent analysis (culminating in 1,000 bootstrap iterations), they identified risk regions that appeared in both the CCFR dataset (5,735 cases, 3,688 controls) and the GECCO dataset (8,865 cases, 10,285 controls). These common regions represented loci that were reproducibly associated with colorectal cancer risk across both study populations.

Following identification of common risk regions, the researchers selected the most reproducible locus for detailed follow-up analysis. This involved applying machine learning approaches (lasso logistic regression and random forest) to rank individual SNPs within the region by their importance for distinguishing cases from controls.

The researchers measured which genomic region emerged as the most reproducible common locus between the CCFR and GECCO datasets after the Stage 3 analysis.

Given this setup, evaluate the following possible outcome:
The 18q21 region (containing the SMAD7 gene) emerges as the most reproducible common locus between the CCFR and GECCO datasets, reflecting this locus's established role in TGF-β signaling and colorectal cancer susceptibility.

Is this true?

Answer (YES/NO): NO